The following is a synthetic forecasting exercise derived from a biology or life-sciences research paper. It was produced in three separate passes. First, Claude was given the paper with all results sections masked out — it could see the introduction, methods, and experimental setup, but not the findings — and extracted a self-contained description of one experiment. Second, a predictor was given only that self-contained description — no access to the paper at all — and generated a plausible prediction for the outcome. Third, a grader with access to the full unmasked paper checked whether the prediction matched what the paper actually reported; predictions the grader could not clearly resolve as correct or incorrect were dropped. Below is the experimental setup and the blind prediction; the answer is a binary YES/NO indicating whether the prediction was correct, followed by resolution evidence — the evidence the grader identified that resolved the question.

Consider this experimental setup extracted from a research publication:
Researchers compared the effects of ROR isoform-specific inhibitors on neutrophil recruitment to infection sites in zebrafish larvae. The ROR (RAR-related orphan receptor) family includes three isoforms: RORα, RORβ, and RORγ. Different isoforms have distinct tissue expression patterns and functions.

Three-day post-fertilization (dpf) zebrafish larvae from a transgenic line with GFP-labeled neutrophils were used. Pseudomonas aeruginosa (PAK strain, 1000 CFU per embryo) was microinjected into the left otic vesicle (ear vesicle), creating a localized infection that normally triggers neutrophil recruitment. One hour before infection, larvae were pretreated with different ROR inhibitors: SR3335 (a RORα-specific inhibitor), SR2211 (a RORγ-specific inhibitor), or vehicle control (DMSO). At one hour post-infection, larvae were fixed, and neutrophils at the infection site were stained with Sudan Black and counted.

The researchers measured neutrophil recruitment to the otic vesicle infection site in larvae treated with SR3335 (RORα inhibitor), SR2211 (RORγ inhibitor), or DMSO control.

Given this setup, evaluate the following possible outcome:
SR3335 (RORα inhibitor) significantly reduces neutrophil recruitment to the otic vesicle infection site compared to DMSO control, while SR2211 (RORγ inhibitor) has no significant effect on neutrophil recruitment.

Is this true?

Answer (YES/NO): YES